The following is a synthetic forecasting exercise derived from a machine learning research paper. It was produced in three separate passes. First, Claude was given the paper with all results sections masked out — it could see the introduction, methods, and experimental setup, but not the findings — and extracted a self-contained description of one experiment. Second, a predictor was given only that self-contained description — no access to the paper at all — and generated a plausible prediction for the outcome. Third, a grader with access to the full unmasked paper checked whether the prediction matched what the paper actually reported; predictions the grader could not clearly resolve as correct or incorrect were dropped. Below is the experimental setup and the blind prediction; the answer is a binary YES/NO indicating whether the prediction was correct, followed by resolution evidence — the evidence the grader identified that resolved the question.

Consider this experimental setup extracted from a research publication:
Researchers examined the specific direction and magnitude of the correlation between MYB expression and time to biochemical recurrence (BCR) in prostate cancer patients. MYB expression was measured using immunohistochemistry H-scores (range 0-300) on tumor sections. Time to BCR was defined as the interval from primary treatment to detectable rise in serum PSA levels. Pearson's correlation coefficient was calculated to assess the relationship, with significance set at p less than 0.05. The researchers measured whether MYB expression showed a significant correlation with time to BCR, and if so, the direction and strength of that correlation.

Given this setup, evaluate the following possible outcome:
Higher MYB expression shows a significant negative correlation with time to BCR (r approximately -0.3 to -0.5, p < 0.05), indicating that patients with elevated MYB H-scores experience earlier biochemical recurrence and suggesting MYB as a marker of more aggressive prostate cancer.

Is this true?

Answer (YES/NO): NO